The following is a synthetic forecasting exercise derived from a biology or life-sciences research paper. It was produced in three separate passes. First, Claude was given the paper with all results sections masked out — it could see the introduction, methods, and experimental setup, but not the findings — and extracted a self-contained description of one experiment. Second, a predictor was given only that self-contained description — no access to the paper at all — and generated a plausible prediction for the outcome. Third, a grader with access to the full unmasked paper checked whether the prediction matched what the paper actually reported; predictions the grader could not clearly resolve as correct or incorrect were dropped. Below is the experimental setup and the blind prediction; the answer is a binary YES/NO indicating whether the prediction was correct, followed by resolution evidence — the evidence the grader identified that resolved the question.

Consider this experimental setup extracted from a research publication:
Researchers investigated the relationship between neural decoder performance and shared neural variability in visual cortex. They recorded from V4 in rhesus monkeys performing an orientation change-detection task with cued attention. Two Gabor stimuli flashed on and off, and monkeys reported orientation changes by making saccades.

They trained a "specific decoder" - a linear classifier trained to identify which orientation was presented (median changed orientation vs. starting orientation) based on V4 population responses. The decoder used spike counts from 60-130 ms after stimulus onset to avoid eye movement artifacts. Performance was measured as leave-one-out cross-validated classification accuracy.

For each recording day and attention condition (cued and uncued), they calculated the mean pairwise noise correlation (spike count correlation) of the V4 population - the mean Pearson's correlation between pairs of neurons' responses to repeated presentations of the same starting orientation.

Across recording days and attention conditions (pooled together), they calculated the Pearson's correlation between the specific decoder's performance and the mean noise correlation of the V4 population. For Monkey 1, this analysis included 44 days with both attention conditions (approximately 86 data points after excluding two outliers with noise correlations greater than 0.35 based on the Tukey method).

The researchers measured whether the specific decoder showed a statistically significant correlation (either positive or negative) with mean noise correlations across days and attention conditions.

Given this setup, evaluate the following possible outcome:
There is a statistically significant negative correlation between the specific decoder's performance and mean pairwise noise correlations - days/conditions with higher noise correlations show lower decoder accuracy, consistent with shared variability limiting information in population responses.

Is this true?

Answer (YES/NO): NO